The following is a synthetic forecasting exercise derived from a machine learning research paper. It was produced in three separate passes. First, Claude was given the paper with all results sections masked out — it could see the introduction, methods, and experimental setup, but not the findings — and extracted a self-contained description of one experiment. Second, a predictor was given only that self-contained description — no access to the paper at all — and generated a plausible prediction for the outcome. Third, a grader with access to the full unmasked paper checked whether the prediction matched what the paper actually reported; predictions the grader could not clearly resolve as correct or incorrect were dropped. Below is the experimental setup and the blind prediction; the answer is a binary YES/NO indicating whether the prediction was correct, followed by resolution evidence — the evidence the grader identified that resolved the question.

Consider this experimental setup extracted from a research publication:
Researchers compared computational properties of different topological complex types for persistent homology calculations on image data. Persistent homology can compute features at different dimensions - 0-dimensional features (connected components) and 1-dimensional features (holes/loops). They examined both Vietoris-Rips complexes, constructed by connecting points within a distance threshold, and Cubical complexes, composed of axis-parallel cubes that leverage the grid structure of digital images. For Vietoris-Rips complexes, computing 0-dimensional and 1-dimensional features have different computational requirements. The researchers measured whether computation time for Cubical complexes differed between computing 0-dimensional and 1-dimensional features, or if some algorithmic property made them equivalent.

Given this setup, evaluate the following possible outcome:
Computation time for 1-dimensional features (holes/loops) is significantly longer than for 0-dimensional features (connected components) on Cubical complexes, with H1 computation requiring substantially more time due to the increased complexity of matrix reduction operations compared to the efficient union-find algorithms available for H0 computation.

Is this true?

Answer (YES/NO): NO